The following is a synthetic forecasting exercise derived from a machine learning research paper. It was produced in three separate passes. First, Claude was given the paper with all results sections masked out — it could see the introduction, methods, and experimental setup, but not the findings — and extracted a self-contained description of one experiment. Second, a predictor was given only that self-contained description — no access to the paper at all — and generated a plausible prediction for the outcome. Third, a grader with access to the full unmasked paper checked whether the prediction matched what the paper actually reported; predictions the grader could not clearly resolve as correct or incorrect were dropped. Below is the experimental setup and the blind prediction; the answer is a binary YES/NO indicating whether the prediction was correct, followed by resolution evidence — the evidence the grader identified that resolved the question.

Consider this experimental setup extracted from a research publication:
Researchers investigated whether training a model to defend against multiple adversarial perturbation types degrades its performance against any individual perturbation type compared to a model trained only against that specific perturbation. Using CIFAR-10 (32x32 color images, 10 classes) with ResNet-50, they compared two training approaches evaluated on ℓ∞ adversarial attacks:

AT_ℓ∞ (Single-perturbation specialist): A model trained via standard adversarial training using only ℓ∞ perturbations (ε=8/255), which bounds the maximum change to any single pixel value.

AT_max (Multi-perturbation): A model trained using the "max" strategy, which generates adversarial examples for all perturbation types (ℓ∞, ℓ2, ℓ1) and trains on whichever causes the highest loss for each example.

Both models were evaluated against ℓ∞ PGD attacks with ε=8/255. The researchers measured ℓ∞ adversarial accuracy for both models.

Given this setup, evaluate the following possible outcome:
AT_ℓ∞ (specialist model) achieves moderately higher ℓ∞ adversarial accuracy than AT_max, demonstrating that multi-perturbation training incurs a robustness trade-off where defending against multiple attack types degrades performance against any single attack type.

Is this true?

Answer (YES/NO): YES